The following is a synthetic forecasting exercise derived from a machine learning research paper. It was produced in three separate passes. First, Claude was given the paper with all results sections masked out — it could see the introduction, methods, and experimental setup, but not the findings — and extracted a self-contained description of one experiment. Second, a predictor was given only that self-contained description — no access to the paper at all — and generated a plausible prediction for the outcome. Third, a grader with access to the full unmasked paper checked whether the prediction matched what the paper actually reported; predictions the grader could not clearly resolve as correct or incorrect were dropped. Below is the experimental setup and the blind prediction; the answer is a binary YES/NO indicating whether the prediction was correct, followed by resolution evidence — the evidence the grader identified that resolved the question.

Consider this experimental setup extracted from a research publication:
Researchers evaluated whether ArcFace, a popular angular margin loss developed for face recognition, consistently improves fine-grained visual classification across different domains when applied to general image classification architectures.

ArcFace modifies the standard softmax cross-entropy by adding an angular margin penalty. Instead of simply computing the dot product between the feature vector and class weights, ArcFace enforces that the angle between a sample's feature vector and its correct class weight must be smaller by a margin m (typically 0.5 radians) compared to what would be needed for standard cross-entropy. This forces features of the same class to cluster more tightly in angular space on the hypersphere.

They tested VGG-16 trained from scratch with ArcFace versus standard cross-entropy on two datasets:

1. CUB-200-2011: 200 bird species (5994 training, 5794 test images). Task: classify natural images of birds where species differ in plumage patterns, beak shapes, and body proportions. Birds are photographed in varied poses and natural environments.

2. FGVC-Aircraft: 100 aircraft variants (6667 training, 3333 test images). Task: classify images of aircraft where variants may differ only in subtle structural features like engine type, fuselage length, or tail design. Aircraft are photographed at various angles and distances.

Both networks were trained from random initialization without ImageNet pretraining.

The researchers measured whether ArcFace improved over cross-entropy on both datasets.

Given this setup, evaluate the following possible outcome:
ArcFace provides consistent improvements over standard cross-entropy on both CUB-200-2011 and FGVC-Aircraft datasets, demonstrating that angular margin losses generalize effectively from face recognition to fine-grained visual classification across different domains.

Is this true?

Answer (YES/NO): NO